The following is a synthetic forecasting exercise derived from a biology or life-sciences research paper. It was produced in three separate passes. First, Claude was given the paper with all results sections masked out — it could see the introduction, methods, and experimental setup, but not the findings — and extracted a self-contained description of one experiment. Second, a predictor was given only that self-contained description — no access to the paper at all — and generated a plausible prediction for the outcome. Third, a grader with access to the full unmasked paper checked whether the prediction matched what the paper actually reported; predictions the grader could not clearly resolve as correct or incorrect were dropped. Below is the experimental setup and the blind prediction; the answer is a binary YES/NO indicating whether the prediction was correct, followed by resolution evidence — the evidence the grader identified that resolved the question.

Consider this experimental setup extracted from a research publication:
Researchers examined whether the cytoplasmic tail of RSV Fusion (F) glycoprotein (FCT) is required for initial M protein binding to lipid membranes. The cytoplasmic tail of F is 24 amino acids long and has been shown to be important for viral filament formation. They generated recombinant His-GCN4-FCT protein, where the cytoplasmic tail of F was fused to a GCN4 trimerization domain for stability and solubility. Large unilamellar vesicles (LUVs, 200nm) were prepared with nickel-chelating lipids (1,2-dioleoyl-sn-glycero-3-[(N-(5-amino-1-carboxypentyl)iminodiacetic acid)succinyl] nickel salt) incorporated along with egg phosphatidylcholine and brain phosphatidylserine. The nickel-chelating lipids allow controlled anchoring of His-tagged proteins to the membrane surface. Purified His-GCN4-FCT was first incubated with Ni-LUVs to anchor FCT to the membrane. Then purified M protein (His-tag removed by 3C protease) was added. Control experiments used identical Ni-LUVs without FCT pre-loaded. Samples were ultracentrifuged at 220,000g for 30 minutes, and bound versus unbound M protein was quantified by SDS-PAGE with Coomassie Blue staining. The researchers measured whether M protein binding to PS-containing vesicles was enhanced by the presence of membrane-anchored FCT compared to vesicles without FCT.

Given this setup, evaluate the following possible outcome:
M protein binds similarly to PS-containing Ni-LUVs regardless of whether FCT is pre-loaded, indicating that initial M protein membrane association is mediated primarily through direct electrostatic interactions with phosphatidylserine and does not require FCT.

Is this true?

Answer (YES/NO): NO